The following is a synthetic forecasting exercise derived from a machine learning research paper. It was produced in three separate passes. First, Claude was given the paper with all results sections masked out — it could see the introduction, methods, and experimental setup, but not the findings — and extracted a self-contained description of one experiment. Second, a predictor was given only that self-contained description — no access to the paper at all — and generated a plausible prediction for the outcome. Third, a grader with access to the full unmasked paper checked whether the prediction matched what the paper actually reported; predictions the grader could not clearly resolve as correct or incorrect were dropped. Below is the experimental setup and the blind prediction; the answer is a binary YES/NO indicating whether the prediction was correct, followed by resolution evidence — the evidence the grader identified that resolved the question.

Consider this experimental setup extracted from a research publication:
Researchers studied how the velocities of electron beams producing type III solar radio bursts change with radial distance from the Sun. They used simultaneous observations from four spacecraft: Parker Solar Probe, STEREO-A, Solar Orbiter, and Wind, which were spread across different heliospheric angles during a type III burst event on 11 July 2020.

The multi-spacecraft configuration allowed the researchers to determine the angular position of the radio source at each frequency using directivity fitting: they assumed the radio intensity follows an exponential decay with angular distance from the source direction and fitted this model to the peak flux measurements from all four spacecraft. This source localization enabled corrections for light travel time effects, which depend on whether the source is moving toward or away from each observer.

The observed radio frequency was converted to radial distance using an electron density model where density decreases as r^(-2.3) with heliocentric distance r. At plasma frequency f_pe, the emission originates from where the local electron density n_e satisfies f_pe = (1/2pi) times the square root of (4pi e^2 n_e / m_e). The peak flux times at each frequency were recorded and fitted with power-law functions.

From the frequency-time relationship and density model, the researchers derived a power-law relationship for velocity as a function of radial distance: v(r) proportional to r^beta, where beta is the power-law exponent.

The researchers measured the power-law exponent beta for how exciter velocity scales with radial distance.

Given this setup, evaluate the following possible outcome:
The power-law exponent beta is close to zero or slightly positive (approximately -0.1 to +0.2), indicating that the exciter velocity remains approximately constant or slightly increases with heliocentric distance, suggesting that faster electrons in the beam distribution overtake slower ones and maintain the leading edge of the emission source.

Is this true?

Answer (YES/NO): NO